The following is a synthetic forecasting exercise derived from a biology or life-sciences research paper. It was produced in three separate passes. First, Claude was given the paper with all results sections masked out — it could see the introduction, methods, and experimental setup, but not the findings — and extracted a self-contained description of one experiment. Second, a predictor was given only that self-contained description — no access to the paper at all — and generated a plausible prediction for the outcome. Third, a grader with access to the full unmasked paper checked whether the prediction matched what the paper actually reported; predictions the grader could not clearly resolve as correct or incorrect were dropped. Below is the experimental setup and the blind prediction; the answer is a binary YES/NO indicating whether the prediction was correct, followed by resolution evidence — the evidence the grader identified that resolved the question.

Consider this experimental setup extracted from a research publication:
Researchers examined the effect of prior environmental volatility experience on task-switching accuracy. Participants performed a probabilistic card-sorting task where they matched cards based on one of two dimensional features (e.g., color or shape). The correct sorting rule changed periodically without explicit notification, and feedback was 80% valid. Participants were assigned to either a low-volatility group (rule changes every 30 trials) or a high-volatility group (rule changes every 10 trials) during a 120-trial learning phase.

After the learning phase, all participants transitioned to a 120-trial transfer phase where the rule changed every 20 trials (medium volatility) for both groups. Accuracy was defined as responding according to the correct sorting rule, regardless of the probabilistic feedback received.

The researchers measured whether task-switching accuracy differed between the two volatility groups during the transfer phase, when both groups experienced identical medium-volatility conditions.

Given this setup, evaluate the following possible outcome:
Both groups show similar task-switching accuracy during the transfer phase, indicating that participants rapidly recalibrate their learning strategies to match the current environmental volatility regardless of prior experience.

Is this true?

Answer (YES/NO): NO